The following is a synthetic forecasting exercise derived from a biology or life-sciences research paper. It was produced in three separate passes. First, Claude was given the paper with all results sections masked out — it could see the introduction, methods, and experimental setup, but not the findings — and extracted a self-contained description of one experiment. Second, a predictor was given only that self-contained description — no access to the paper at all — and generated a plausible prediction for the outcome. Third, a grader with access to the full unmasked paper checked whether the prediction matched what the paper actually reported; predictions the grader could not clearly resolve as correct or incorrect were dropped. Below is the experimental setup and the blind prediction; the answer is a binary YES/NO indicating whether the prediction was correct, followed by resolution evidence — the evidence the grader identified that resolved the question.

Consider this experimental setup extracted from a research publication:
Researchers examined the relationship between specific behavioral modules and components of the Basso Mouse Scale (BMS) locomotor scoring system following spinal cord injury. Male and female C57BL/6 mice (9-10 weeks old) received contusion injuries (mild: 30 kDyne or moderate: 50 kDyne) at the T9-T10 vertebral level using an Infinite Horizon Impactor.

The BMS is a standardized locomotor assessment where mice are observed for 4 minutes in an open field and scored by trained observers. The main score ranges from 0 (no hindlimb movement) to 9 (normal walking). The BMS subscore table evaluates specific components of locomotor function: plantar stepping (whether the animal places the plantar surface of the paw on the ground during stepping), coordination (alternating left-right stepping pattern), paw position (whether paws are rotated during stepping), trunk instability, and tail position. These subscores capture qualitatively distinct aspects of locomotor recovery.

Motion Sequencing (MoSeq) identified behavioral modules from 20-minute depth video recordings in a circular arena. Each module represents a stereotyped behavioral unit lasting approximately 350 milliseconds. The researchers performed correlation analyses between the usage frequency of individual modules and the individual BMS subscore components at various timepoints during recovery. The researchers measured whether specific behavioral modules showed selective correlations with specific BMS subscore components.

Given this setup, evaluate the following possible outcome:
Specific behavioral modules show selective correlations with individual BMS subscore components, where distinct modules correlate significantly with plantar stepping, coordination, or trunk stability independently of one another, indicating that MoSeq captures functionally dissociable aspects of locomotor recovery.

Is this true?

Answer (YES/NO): YES